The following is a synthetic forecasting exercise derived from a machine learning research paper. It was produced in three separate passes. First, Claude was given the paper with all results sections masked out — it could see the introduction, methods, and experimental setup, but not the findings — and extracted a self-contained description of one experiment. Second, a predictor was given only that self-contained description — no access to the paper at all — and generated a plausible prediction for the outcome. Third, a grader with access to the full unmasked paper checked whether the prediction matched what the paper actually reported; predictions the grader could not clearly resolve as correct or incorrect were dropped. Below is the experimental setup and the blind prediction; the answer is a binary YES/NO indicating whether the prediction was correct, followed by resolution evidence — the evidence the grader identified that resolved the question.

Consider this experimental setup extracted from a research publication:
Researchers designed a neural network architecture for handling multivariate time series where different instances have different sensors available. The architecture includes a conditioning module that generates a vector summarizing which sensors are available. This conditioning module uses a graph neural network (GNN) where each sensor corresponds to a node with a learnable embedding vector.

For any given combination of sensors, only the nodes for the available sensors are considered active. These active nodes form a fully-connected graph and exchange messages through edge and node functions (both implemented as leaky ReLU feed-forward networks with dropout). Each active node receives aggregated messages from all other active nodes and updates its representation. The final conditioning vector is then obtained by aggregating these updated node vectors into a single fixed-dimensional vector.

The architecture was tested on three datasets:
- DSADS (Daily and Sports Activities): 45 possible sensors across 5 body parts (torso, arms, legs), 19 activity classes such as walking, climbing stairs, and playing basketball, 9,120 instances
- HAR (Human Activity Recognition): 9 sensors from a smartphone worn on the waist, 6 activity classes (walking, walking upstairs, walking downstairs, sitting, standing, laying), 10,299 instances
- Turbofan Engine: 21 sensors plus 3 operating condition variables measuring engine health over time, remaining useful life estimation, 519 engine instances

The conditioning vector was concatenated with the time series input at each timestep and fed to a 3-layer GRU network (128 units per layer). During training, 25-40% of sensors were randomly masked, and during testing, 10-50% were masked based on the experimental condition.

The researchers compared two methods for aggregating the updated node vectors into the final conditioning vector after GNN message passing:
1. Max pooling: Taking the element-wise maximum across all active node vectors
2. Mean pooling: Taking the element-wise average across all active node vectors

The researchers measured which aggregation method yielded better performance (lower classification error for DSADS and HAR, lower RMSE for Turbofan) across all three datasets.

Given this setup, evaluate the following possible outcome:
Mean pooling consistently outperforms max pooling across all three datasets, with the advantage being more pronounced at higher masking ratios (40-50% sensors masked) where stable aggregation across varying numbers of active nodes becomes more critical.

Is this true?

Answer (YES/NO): NO